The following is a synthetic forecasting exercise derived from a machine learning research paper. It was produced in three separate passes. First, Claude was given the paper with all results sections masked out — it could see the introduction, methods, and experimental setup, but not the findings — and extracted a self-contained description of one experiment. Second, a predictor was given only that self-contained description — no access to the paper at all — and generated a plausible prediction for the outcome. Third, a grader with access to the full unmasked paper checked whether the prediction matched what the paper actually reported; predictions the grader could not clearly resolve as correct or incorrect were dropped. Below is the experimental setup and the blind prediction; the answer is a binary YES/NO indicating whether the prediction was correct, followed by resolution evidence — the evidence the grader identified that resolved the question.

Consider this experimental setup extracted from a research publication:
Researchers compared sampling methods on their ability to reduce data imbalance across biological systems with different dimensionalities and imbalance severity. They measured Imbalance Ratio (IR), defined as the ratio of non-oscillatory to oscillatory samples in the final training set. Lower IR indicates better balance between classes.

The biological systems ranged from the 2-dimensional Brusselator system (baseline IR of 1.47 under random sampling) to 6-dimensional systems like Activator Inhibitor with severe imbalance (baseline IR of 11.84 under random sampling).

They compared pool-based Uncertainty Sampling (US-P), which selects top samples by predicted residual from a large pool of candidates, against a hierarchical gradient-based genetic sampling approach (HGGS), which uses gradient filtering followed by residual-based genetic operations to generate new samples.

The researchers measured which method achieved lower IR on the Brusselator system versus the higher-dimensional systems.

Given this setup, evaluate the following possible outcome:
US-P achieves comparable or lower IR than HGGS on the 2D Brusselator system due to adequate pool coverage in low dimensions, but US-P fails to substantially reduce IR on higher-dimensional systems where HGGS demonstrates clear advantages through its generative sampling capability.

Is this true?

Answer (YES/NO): NO